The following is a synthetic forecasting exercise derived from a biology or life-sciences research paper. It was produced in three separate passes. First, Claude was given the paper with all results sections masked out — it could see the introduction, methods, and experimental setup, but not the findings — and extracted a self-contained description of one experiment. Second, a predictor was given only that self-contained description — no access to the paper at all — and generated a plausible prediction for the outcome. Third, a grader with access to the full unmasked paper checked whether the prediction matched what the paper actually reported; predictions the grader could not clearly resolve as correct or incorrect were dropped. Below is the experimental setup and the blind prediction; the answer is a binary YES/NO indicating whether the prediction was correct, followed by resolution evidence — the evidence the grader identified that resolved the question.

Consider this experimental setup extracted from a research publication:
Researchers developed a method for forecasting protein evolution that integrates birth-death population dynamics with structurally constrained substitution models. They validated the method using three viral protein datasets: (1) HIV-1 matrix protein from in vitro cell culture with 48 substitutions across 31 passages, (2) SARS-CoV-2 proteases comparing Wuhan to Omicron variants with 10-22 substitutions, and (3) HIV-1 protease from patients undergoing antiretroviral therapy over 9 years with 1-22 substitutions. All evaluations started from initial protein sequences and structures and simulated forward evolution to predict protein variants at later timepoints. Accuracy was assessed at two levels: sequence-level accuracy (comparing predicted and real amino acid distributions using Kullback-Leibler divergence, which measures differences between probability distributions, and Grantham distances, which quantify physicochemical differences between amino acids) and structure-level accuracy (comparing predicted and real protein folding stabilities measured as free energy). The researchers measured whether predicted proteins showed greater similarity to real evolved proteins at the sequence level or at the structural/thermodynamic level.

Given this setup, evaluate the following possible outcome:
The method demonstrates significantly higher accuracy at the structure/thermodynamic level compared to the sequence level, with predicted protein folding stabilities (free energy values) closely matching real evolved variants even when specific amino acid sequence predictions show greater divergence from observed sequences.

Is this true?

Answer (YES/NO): YES